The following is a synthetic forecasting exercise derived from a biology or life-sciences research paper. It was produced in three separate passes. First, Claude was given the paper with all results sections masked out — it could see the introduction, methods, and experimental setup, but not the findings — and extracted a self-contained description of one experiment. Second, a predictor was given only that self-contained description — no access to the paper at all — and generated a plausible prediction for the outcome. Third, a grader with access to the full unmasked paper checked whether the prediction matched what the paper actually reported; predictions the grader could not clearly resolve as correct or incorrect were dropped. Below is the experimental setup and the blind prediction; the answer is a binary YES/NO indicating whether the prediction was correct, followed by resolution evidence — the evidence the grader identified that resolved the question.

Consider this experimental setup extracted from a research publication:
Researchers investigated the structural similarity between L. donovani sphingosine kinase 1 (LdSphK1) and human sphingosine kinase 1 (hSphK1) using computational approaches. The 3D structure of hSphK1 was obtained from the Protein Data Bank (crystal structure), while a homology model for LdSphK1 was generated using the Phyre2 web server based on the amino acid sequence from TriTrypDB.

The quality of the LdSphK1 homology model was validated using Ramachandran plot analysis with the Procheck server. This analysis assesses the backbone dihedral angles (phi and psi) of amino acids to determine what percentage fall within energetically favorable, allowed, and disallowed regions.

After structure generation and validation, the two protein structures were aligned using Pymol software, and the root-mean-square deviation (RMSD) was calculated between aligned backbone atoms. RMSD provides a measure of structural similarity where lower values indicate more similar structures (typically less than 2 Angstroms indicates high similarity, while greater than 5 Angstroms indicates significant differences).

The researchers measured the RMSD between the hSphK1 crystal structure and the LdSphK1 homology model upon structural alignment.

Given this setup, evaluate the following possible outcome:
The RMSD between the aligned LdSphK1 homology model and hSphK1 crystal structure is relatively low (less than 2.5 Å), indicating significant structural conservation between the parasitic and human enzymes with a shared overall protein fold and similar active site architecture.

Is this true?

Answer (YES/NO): YES